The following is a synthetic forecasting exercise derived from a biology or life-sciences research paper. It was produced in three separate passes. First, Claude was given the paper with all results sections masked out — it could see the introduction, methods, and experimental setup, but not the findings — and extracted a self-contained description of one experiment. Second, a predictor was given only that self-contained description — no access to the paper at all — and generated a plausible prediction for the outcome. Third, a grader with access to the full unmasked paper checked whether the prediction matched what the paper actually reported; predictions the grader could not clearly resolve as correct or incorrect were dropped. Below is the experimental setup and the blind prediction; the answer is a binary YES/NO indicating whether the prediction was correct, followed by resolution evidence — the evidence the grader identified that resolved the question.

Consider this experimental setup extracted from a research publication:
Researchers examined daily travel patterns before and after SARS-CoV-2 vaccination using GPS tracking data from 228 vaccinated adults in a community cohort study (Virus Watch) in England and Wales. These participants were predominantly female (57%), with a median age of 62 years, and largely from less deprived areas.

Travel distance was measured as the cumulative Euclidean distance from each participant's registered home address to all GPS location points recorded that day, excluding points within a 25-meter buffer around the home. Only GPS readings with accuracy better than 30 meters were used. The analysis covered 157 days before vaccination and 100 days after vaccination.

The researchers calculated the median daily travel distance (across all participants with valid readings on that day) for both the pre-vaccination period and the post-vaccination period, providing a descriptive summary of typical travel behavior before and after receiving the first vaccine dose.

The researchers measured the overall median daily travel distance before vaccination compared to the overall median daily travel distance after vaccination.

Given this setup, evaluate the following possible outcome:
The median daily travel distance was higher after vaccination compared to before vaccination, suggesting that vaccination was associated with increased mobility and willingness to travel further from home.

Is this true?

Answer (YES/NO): YES